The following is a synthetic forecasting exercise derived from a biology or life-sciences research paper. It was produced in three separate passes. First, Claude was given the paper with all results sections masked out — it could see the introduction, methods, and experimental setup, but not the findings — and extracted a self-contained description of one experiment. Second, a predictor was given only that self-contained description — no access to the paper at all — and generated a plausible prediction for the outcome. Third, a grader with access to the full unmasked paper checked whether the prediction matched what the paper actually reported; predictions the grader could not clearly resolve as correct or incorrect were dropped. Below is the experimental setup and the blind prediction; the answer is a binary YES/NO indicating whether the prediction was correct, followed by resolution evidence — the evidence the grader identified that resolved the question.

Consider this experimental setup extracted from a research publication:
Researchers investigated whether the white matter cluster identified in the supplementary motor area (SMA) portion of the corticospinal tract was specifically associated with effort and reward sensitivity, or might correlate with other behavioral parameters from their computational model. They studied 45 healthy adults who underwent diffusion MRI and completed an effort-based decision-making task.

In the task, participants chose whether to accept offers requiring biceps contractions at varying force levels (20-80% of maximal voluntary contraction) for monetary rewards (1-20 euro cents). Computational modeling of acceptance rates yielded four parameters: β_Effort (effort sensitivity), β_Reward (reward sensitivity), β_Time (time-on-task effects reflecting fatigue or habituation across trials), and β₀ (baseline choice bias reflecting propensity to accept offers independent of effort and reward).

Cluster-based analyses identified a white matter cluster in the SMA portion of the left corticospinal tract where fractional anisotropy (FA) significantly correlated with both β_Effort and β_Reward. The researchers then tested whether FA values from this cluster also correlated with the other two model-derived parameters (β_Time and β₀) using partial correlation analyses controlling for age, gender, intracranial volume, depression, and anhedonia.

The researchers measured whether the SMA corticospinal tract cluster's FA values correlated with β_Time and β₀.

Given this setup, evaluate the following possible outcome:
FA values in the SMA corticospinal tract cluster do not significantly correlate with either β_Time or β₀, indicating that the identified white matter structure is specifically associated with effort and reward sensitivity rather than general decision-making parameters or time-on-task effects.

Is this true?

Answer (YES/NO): YES